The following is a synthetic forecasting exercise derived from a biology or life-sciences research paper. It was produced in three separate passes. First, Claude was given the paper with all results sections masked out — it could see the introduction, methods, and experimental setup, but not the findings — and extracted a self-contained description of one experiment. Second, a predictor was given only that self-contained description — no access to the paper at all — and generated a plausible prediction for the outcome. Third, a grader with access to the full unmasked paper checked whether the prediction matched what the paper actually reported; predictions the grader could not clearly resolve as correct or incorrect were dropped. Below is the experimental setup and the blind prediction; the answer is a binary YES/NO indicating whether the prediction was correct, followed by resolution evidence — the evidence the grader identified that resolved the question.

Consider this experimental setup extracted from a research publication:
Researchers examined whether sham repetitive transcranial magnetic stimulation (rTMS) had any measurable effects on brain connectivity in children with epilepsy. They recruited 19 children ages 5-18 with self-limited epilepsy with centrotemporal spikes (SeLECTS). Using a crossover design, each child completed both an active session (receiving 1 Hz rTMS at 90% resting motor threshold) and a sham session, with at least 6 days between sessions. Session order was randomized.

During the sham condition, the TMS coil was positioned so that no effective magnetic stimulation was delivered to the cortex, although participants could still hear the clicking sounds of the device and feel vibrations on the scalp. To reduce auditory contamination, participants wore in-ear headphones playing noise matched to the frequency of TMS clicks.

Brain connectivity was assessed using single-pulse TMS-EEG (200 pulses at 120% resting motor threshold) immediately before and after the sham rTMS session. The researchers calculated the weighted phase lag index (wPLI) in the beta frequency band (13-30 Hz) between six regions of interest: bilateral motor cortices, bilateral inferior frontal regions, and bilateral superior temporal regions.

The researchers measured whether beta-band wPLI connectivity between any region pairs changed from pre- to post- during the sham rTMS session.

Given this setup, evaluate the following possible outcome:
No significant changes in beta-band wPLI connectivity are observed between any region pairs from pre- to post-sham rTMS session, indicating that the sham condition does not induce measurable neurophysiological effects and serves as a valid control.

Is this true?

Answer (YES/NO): YES